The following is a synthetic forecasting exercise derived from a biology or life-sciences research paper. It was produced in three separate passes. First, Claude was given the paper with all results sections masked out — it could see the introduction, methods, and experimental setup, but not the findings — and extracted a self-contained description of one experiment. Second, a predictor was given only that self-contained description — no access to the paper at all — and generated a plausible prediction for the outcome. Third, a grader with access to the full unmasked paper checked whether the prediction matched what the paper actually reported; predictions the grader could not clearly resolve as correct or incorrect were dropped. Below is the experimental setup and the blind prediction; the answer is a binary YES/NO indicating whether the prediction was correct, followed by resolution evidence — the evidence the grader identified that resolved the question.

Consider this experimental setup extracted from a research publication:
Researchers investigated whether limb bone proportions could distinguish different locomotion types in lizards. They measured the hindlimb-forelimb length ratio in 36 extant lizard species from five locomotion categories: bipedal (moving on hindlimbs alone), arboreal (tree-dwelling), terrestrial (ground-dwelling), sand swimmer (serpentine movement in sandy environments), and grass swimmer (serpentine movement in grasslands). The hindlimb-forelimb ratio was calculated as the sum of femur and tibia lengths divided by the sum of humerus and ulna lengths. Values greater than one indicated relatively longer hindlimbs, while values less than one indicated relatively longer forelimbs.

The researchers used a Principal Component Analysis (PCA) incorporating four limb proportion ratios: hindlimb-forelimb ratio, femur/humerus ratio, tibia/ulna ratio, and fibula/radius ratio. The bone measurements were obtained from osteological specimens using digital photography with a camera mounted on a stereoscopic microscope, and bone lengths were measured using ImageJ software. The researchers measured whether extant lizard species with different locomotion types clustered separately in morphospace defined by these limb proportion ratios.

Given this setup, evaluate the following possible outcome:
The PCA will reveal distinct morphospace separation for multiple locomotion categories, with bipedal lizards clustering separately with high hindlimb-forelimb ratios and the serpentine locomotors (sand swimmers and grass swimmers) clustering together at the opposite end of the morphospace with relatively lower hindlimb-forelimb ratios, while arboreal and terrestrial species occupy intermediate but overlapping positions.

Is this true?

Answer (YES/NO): NO